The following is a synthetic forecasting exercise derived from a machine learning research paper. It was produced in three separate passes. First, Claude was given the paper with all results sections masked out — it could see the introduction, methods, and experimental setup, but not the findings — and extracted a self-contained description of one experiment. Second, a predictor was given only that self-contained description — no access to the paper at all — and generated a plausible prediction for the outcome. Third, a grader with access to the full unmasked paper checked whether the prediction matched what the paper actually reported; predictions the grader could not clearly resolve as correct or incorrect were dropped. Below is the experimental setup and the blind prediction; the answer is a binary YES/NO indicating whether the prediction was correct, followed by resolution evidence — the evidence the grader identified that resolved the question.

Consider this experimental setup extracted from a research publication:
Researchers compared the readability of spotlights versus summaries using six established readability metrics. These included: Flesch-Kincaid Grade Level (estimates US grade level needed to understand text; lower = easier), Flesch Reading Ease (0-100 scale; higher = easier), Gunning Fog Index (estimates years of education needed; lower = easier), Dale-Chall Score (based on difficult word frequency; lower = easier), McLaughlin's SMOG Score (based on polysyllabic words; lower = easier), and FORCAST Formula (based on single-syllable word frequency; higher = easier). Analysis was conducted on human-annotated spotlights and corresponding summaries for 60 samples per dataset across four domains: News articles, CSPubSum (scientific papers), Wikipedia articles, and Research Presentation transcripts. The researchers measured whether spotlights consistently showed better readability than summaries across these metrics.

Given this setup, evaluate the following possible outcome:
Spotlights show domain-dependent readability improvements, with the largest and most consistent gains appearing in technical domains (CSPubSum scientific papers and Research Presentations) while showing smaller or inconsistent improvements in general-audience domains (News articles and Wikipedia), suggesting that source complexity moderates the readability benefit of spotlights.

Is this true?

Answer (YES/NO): NO